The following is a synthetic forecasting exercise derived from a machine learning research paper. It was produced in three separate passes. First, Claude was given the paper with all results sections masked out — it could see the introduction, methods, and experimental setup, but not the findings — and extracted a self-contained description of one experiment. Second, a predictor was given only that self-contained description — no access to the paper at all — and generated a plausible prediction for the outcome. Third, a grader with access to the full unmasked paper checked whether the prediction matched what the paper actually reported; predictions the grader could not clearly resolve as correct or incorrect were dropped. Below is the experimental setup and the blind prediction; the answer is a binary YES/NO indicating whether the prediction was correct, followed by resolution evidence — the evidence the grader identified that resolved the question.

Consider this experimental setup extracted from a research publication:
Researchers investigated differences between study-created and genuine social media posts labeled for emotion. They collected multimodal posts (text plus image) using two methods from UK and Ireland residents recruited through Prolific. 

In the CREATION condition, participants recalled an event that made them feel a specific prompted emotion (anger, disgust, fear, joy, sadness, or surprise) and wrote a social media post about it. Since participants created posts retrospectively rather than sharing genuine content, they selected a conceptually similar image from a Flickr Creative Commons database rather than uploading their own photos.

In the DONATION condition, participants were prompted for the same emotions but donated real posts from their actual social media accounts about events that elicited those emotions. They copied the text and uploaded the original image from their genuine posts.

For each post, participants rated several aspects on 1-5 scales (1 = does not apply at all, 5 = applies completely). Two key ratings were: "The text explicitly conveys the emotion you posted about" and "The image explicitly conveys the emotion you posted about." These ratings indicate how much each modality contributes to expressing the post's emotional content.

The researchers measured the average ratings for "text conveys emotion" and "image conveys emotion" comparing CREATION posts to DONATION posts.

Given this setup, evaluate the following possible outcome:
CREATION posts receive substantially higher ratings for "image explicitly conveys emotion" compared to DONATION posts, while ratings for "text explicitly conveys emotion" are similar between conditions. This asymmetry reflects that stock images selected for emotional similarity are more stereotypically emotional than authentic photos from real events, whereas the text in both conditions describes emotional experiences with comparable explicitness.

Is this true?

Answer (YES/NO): NO